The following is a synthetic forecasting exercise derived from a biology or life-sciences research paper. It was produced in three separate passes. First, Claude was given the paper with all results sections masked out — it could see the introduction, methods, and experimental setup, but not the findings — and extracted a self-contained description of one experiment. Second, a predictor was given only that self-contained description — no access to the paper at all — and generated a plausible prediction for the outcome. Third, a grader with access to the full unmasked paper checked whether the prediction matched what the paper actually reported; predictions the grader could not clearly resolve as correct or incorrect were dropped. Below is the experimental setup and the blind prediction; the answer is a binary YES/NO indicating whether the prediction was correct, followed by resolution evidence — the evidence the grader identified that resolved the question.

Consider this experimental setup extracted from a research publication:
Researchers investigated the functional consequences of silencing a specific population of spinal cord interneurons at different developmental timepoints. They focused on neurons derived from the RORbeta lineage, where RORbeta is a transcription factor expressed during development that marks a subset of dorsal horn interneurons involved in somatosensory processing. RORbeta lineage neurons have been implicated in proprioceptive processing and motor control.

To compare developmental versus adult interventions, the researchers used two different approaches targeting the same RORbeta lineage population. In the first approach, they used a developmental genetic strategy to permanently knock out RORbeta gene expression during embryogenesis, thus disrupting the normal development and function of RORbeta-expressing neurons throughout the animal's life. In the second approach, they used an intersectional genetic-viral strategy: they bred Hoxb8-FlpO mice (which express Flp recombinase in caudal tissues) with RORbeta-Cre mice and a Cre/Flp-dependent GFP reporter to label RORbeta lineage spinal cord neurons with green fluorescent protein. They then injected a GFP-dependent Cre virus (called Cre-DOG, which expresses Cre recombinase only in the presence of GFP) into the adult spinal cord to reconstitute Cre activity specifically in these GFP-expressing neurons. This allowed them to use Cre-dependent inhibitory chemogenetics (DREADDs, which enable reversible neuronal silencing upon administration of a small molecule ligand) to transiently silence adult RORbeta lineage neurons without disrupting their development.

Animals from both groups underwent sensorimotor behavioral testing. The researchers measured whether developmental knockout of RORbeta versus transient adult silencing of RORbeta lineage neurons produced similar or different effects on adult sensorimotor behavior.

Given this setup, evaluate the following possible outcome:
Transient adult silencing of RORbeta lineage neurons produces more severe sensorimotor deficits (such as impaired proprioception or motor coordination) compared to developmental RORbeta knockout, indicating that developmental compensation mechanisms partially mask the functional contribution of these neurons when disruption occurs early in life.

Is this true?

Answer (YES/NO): NO